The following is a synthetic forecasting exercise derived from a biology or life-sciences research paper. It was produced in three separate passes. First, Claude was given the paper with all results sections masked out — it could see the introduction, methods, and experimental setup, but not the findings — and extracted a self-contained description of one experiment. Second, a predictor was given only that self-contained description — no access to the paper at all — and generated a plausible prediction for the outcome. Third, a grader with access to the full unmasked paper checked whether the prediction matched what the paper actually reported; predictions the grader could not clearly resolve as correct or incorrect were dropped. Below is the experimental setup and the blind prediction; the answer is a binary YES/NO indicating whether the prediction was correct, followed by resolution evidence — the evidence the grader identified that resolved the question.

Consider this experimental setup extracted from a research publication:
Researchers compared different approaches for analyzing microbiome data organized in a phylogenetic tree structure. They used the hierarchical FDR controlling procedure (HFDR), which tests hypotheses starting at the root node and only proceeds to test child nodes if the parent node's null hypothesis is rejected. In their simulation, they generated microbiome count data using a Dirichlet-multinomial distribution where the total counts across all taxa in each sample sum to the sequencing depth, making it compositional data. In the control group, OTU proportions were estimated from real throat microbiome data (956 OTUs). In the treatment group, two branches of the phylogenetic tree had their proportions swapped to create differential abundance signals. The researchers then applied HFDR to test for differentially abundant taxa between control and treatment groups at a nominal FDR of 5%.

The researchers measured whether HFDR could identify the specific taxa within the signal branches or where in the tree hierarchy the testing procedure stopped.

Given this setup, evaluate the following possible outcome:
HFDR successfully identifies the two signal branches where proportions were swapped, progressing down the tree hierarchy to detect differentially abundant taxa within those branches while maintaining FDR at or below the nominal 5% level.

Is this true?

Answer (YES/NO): NO